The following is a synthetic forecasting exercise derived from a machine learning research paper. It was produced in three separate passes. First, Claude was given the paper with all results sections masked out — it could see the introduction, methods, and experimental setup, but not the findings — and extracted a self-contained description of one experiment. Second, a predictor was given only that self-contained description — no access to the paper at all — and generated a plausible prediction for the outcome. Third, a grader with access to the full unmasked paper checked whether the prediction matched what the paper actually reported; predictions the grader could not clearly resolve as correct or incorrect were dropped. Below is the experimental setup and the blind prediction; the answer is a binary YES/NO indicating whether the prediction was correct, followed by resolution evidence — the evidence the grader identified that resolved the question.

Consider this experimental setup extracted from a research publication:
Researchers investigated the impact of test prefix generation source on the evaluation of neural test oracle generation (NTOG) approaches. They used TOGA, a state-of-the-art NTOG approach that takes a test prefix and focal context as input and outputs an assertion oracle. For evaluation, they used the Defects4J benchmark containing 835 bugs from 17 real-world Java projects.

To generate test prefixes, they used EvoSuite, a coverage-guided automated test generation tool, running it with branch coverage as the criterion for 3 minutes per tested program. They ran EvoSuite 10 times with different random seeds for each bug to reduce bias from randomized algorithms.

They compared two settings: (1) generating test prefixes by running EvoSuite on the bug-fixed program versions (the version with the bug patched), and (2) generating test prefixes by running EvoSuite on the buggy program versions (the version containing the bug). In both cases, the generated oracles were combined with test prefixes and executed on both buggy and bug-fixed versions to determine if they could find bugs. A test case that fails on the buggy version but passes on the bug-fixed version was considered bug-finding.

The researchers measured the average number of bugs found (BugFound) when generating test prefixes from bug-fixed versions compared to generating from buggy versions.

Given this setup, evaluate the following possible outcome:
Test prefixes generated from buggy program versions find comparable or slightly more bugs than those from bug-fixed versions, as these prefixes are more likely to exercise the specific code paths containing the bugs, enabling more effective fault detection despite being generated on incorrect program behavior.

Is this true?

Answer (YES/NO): NO